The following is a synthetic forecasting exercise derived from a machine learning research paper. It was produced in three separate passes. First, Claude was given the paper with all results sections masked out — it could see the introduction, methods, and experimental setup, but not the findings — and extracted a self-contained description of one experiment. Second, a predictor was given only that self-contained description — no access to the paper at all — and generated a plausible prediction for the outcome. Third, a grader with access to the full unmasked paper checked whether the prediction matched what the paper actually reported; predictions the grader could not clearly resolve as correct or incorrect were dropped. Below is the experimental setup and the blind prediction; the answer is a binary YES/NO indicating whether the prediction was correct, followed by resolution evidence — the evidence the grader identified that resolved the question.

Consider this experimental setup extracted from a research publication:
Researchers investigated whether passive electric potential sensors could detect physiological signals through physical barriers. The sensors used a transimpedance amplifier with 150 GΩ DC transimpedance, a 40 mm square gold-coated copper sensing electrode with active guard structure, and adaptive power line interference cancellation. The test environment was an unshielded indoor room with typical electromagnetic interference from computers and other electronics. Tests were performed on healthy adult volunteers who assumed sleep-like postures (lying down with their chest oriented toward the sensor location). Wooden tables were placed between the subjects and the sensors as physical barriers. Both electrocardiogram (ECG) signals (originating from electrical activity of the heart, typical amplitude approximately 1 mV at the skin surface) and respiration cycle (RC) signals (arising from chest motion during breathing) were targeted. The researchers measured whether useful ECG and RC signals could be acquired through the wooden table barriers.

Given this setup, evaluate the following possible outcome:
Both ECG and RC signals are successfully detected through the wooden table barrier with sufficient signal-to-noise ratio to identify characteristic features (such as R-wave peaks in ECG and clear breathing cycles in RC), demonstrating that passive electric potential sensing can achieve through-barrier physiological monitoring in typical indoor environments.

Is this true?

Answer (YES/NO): YES